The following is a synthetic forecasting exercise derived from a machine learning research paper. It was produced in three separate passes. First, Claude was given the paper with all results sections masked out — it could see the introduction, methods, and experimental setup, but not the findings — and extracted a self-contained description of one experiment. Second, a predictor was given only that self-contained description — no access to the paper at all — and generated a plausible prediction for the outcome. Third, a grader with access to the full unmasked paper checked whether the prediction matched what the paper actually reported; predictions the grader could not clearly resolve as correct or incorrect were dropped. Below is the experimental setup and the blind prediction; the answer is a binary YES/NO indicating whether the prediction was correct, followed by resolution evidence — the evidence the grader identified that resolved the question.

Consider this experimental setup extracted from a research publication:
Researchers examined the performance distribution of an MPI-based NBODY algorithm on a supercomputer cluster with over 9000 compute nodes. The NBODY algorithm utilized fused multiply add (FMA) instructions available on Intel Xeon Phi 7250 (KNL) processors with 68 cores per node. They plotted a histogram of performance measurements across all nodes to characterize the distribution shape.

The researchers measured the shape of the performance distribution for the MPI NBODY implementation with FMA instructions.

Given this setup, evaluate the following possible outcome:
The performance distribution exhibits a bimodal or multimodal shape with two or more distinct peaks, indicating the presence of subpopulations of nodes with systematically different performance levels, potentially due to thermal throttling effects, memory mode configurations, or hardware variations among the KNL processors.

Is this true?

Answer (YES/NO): YES